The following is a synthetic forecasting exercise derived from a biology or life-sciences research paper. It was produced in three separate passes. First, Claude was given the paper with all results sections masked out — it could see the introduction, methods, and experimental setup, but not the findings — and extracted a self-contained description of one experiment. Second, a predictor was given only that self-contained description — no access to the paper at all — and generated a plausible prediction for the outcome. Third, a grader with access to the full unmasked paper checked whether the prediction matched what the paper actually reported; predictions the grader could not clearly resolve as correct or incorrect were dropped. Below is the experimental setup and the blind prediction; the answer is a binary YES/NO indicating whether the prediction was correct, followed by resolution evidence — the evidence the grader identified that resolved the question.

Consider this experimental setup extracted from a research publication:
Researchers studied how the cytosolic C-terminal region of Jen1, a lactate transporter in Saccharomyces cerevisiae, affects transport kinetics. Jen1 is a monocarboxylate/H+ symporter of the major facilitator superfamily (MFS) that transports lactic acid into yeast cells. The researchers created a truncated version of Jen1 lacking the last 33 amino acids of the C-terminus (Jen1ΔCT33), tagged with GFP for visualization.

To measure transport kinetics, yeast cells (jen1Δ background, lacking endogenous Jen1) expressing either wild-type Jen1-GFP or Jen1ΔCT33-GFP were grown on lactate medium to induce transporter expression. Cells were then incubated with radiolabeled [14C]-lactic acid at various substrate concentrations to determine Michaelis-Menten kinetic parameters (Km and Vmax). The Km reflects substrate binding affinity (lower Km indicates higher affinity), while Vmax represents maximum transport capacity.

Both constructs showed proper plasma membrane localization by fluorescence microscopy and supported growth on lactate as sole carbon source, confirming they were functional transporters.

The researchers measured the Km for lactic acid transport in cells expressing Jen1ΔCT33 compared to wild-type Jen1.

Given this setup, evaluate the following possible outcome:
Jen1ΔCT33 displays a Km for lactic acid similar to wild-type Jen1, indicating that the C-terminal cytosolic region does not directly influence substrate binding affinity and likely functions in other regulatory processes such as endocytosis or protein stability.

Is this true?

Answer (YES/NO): NO